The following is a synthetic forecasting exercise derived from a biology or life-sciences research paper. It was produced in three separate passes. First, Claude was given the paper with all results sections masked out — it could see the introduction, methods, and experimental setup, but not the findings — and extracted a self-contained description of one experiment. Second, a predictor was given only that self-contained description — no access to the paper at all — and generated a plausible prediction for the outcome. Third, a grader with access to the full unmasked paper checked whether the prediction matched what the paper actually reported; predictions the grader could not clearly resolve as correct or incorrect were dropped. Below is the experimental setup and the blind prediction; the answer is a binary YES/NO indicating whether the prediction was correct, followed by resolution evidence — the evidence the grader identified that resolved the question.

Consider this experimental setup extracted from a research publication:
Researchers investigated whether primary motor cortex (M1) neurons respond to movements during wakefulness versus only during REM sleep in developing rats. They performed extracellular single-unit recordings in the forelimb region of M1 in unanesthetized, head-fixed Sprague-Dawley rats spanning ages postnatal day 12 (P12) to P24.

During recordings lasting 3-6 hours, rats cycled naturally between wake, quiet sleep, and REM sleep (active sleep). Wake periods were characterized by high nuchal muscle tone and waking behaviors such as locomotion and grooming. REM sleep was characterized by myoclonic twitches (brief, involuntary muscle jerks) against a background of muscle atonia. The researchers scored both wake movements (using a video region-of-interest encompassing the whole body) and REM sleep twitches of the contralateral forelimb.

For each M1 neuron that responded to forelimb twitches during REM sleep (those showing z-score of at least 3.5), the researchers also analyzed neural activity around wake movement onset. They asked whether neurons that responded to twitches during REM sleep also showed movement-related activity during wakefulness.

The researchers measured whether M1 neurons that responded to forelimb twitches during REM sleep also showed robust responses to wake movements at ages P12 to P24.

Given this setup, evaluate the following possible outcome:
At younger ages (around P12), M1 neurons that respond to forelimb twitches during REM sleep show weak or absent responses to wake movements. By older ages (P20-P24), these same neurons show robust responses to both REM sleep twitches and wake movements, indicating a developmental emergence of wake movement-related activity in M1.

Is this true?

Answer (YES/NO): NO